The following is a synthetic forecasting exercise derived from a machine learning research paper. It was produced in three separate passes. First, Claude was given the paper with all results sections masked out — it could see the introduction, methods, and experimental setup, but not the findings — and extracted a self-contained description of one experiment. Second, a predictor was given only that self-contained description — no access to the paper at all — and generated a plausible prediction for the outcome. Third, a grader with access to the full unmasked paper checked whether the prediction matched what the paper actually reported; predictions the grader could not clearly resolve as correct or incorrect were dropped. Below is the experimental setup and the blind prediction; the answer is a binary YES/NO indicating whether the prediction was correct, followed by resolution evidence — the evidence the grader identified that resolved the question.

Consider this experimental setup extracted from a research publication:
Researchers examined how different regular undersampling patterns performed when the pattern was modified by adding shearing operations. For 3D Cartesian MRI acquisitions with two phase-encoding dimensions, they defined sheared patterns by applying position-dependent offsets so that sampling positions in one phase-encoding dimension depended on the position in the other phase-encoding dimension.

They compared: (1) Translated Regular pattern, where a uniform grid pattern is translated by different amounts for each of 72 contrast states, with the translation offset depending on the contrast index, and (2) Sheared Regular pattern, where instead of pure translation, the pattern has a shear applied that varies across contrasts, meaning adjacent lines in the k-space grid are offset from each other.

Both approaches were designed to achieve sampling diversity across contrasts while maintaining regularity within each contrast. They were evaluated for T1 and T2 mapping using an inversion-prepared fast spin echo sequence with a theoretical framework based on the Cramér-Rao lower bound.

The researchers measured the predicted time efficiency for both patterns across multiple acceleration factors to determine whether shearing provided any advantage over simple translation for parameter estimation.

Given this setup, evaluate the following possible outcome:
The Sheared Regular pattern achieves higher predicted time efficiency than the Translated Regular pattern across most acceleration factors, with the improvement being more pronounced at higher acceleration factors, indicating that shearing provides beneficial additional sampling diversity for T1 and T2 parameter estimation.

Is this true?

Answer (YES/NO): NO